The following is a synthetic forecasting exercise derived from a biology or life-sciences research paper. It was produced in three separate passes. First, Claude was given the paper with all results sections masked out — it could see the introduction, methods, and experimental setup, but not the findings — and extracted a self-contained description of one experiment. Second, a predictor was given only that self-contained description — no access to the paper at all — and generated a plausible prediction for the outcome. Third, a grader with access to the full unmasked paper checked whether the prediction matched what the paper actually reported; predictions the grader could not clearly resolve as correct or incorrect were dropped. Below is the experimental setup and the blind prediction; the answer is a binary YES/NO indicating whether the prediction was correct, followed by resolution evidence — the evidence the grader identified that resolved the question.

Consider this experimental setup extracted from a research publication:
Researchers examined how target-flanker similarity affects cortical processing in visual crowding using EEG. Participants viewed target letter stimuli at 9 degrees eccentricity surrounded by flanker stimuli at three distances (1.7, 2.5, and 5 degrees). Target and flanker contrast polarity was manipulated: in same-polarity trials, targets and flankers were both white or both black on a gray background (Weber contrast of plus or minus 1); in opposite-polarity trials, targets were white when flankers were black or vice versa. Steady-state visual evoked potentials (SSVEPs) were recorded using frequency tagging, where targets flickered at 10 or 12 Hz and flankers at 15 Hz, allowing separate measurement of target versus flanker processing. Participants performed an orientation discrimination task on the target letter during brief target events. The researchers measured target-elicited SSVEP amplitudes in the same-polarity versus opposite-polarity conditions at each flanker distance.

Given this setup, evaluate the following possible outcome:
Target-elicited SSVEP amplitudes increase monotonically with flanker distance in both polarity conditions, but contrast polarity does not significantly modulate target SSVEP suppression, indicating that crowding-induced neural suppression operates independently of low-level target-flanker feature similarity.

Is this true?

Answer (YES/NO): NO